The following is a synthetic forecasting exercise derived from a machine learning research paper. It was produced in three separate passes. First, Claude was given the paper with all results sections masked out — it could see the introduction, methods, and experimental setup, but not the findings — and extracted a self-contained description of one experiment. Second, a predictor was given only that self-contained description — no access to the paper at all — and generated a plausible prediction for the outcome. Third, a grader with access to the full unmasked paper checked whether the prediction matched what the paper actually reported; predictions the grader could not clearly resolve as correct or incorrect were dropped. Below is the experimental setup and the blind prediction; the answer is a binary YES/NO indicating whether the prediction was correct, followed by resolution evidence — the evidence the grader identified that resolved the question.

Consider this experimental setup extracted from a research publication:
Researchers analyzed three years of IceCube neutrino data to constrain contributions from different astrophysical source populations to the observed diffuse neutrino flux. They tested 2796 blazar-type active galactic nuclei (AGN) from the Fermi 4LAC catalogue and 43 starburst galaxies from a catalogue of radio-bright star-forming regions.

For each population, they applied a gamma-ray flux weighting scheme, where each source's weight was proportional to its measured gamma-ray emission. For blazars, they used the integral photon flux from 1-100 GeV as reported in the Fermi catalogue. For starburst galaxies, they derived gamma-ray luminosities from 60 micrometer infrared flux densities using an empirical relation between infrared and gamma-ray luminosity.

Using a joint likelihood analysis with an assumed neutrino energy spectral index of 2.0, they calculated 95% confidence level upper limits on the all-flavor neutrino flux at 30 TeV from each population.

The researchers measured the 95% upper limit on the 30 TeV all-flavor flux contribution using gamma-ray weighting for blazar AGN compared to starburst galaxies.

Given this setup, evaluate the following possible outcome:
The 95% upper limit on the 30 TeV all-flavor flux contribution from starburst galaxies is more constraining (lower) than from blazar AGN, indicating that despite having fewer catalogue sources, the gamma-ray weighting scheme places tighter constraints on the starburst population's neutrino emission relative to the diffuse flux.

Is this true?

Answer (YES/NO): YES